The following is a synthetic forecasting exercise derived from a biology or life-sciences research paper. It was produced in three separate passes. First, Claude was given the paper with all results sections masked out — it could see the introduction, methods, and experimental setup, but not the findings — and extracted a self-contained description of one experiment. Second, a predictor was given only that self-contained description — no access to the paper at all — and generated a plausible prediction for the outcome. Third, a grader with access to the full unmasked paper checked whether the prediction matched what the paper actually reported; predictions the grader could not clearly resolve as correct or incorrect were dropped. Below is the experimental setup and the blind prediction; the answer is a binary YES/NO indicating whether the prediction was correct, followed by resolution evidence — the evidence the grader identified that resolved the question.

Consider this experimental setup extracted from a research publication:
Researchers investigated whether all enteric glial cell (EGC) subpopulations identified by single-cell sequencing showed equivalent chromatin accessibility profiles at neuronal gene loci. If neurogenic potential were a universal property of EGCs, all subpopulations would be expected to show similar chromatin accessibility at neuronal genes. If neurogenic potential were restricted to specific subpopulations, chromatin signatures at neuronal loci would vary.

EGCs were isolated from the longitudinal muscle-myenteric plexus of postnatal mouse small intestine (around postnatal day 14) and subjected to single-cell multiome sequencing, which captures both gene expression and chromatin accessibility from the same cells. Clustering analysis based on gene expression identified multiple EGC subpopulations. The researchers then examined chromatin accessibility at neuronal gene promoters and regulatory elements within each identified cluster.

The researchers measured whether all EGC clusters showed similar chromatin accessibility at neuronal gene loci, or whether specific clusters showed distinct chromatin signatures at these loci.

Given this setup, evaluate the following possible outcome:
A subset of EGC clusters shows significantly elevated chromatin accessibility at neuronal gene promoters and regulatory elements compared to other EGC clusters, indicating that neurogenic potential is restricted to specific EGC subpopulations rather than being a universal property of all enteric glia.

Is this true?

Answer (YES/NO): NO